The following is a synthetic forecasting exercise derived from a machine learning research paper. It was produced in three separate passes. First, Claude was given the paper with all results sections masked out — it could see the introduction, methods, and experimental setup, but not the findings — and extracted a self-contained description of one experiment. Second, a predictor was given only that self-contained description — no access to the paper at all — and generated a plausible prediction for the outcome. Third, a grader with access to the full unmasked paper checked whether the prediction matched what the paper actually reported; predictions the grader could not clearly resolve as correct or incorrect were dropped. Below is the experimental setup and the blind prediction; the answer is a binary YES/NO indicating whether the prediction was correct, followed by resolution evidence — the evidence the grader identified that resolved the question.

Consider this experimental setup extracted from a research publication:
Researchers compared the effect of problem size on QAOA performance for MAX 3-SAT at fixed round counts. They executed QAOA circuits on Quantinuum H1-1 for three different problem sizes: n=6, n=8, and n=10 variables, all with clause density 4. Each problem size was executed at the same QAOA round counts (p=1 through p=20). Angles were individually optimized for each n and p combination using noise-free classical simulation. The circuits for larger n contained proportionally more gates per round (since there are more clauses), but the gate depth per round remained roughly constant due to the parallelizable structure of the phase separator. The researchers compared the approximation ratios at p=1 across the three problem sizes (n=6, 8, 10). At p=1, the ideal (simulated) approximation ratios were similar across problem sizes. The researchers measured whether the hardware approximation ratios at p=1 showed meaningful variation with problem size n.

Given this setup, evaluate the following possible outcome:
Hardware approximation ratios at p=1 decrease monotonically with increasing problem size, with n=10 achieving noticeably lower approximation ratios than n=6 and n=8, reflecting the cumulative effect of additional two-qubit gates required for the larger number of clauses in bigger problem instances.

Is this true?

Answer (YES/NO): NO